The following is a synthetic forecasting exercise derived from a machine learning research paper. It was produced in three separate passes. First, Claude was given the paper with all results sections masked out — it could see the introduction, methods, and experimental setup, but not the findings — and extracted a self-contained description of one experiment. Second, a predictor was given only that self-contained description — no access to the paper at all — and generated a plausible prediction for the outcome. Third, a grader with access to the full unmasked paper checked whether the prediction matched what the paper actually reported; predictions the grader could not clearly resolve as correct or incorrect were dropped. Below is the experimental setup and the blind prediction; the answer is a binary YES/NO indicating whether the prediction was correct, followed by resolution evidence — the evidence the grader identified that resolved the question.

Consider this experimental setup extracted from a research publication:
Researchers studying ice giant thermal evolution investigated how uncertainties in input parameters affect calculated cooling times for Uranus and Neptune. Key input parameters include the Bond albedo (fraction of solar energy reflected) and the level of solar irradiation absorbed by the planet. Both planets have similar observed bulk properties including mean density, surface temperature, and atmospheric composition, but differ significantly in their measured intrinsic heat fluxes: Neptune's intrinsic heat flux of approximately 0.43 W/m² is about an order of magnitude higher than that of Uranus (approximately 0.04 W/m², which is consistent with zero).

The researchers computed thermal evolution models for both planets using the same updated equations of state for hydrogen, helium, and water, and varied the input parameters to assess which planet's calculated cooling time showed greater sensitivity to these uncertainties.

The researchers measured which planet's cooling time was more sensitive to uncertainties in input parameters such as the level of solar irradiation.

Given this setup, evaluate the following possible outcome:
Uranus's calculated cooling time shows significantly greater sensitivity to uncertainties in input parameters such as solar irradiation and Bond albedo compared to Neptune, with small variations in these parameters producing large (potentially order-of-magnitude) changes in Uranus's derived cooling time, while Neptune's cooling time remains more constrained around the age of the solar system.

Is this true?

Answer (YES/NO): NO